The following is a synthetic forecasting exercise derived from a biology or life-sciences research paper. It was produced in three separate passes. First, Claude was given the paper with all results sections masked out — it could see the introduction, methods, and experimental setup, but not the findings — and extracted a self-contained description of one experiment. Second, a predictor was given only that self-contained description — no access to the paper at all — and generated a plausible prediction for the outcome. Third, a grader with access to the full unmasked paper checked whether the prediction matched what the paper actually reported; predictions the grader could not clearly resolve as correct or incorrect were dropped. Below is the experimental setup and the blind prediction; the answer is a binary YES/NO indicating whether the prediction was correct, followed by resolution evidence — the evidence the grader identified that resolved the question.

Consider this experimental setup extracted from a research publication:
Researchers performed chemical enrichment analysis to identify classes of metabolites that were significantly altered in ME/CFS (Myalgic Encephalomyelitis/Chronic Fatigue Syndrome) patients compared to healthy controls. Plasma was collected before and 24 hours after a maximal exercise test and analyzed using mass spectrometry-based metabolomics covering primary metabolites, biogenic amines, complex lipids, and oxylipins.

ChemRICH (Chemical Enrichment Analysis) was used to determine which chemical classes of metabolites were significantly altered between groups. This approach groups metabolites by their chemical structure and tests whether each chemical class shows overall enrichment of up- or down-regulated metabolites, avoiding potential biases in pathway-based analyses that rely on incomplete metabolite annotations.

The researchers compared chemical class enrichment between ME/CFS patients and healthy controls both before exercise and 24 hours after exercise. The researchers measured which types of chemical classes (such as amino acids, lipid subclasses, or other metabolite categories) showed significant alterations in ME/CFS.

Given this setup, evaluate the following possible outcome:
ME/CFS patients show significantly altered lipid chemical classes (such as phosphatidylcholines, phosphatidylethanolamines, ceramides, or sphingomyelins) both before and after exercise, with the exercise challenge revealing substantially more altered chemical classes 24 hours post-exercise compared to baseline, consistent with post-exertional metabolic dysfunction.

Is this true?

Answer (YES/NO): NO